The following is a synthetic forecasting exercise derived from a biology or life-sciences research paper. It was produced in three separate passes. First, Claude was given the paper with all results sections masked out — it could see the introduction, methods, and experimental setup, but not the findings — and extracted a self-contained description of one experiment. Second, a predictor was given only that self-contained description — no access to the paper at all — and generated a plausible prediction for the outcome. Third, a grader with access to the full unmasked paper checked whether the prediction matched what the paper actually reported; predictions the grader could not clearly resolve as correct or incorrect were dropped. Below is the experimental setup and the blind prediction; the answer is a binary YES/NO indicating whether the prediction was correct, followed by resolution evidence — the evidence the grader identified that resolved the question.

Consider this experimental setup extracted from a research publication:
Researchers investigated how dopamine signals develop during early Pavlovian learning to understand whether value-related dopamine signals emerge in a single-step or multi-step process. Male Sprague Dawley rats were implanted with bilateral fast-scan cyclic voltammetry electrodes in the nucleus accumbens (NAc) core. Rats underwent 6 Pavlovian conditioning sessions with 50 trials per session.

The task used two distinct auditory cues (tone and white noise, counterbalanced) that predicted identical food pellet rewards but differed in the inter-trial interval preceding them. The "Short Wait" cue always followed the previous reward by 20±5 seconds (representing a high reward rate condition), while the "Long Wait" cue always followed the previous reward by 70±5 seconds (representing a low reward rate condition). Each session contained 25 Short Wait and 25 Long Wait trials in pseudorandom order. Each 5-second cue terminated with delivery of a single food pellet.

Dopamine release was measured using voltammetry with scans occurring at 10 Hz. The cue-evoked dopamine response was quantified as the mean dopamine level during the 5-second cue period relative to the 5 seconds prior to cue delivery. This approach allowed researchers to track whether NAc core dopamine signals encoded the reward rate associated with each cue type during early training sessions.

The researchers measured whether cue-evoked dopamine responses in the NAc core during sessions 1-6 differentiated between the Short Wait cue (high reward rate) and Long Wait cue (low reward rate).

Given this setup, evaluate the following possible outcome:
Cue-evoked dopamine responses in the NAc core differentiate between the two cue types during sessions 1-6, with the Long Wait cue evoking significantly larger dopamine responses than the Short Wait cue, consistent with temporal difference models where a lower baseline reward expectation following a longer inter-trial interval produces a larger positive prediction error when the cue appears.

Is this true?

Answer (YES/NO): NO